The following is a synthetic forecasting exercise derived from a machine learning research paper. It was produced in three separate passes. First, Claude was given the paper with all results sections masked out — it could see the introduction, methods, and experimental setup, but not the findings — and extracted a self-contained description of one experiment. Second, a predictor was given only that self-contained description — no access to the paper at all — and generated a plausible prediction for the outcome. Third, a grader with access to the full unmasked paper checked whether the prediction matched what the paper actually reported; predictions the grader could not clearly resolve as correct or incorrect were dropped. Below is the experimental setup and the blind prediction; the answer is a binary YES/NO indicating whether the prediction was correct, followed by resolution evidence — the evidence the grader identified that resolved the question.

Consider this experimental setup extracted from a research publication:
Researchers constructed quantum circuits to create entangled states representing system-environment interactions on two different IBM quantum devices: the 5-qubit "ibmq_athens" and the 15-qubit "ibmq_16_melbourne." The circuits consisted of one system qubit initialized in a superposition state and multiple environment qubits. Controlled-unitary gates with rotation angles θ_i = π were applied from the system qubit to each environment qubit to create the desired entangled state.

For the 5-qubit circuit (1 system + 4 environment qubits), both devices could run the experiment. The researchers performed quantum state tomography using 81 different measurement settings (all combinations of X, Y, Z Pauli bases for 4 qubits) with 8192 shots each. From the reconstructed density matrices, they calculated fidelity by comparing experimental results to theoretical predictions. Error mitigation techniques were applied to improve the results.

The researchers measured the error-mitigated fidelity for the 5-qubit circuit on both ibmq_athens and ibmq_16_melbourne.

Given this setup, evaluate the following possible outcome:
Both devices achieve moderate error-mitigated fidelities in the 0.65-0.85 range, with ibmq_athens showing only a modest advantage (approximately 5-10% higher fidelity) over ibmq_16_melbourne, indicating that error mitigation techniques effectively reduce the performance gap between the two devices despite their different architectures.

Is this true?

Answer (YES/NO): NO